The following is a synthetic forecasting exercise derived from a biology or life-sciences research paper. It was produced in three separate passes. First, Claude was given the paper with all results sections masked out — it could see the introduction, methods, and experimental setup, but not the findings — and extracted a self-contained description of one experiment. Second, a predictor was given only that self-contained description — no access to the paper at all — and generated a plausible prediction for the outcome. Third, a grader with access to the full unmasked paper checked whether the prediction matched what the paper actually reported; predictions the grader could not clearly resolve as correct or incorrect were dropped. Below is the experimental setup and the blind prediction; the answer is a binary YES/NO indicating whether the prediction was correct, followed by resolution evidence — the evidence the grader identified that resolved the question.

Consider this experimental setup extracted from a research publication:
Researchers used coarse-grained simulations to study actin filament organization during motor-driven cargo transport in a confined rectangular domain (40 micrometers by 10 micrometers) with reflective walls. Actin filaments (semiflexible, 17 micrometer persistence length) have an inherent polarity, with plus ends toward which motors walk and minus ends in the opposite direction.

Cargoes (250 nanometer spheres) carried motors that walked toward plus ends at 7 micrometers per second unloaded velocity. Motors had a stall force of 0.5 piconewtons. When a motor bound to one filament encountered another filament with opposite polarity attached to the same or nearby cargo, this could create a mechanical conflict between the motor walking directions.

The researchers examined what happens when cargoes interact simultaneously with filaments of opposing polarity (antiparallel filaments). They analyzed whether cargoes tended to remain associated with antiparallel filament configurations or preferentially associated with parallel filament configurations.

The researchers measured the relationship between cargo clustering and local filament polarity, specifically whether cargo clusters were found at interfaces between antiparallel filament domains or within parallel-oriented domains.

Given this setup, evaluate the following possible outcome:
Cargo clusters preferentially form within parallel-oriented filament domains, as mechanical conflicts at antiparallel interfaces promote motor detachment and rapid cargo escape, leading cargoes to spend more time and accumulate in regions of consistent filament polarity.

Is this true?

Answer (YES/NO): NO